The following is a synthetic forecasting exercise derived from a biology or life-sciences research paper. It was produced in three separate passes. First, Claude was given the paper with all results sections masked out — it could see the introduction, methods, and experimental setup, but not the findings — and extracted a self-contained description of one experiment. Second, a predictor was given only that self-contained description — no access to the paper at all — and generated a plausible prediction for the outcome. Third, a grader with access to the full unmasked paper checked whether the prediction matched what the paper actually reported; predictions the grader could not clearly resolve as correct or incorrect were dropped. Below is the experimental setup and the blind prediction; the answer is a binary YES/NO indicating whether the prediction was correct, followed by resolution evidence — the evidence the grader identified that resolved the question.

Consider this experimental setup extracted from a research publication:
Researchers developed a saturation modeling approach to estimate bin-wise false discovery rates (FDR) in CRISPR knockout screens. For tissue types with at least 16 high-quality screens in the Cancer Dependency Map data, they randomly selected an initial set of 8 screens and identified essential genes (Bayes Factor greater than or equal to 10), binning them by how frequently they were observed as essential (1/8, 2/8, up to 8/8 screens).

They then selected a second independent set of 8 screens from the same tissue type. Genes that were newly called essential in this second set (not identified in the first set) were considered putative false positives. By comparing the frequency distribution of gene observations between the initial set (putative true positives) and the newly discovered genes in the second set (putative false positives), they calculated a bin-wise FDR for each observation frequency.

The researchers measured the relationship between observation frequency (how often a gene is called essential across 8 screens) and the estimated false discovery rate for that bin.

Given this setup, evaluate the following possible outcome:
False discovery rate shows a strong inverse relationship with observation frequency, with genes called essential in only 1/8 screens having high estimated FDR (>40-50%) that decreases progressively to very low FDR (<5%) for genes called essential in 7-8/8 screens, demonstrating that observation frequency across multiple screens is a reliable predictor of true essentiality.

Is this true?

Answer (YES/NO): NO